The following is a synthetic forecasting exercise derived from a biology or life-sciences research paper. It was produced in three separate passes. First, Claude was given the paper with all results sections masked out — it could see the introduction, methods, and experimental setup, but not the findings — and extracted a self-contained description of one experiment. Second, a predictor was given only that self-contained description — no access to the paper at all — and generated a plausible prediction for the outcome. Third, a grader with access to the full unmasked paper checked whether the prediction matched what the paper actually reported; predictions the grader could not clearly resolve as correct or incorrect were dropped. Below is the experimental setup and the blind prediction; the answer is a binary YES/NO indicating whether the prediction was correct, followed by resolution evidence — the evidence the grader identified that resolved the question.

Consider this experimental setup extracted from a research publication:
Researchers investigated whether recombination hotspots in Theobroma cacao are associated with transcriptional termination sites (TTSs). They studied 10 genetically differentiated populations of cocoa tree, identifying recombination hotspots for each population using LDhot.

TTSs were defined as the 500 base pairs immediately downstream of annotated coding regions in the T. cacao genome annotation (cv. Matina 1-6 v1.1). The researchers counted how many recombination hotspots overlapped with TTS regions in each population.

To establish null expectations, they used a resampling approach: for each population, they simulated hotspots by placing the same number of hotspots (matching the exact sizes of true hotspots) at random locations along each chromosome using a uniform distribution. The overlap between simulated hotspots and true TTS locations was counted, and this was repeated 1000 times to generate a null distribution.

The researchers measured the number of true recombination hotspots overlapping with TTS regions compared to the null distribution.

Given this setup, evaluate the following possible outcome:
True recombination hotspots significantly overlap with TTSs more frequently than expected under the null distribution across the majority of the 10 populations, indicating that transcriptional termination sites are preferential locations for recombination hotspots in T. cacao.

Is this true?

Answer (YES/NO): YES